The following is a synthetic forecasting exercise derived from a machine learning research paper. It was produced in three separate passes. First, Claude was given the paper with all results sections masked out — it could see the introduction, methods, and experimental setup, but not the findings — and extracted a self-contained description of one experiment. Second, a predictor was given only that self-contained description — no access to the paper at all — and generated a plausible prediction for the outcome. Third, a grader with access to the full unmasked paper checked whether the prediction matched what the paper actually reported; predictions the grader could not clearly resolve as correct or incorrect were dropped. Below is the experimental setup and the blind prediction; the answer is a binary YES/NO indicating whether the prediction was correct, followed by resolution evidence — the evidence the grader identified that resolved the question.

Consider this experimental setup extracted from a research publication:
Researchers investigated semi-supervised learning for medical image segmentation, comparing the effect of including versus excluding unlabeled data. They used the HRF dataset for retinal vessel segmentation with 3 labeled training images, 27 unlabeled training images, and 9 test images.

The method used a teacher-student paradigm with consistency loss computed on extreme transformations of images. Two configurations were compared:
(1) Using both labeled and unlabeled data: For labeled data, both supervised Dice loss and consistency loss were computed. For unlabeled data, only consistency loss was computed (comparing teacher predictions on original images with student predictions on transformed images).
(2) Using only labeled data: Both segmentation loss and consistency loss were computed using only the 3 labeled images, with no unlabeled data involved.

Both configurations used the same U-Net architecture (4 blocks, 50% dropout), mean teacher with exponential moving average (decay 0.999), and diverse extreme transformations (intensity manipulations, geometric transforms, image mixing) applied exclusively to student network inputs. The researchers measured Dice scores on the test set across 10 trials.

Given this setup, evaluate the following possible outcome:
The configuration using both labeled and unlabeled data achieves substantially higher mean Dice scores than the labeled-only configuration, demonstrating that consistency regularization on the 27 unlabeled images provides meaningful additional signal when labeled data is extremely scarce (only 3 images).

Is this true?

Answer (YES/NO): NO